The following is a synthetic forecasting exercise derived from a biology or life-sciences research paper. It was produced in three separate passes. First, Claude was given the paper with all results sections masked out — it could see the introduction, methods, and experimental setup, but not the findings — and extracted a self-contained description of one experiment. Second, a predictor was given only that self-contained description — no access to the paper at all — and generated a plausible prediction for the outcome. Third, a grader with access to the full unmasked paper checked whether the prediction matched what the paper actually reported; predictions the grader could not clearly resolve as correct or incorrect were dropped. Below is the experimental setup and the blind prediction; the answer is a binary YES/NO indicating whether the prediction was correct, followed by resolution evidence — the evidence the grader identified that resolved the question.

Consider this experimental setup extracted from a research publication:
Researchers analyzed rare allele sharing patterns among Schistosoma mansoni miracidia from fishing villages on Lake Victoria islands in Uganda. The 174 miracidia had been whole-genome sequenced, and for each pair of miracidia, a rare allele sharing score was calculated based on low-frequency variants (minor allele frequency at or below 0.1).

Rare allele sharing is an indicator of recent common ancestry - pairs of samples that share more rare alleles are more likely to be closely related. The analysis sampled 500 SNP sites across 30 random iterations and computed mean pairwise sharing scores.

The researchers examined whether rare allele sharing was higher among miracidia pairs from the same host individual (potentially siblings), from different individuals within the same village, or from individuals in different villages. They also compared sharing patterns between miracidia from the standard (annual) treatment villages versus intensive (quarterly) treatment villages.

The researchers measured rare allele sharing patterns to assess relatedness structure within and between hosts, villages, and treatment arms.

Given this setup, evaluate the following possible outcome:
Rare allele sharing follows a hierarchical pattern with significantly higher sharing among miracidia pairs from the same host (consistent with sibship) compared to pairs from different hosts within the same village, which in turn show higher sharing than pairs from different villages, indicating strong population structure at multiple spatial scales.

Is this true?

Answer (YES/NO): NO